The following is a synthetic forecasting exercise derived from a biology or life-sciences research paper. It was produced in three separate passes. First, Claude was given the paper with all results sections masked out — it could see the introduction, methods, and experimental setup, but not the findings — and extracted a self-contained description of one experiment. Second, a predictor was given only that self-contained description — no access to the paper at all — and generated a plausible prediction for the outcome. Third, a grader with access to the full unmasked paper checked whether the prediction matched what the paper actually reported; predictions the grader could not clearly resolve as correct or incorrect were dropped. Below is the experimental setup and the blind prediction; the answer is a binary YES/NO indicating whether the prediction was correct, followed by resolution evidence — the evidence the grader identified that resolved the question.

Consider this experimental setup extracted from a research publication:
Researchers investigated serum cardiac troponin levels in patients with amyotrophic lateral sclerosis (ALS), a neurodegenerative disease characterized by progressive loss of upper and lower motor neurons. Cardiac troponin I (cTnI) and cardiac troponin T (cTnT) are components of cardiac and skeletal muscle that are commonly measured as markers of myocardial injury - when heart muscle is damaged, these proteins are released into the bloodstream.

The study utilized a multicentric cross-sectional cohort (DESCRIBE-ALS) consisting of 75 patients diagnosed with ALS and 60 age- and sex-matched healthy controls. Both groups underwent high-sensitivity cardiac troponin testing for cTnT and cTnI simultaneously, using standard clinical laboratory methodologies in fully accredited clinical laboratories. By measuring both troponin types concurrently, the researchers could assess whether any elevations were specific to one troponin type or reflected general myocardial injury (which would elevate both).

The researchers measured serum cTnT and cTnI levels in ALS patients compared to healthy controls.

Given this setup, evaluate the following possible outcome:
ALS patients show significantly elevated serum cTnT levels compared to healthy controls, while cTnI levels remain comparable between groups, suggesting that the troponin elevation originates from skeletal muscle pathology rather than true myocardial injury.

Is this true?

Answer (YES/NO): YES